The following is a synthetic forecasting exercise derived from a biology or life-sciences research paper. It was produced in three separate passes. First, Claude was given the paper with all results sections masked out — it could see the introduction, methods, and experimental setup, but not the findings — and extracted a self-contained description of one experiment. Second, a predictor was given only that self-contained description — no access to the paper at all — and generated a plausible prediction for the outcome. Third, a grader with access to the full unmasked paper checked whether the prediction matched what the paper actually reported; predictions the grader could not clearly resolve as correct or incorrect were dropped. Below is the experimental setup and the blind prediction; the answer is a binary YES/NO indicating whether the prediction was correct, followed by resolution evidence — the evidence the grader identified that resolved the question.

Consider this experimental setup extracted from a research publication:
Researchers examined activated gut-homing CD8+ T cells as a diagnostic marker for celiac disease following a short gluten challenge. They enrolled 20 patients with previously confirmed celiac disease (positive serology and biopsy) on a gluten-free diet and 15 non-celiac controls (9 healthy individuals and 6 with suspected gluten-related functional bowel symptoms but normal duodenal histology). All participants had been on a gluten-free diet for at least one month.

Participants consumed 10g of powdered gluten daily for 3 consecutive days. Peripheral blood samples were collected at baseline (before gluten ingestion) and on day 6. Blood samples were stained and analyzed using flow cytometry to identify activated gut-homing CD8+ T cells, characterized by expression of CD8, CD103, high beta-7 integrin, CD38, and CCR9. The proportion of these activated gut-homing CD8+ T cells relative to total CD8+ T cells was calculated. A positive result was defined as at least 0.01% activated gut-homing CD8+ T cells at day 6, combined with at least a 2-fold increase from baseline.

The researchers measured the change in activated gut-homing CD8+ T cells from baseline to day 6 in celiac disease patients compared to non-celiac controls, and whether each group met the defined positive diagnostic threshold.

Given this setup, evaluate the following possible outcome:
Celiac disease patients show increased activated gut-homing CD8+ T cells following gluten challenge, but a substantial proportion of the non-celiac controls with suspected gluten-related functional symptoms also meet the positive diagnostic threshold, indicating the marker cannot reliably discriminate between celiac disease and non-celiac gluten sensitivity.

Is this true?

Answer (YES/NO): NO